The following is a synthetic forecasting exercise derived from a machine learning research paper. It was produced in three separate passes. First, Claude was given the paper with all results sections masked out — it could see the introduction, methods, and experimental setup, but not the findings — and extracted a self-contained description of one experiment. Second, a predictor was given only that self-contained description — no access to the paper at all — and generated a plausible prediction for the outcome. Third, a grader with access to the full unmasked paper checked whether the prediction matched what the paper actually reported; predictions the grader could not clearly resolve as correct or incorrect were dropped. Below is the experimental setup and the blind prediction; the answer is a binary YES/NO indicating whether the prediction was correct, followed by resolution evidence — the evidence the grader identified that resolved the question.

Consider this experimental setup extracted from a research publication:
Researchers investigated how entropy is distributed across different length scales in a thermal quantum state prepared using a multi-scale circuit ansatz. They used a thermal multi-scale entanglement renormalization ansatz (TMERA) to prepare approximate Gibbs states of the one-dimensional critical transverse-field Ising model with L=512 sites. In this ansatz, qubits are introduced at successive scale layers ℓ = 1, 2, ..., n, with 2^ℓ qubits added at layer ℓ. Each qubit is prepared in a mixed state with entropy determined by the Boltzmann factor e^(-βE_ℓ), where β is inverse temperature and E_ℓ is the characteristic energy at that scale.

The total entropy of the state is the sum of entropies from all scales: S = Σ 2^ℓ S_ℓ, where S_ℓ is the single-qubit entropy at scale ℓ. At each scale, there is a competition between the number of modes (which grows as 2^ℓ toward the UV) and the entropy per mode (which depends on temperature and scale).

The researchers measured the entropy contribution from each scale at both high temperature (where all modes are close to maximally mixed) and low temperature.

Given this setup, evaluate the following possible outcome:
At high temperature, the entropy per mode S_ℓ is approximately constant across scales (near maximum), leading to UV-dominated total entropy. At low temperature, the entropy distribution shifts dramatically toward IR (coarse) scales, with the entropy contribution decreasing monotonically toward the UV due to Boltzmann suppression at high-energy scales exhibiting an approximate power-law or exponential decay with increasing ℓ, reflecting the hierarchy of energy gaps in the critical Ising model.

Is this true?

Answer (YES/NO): NO